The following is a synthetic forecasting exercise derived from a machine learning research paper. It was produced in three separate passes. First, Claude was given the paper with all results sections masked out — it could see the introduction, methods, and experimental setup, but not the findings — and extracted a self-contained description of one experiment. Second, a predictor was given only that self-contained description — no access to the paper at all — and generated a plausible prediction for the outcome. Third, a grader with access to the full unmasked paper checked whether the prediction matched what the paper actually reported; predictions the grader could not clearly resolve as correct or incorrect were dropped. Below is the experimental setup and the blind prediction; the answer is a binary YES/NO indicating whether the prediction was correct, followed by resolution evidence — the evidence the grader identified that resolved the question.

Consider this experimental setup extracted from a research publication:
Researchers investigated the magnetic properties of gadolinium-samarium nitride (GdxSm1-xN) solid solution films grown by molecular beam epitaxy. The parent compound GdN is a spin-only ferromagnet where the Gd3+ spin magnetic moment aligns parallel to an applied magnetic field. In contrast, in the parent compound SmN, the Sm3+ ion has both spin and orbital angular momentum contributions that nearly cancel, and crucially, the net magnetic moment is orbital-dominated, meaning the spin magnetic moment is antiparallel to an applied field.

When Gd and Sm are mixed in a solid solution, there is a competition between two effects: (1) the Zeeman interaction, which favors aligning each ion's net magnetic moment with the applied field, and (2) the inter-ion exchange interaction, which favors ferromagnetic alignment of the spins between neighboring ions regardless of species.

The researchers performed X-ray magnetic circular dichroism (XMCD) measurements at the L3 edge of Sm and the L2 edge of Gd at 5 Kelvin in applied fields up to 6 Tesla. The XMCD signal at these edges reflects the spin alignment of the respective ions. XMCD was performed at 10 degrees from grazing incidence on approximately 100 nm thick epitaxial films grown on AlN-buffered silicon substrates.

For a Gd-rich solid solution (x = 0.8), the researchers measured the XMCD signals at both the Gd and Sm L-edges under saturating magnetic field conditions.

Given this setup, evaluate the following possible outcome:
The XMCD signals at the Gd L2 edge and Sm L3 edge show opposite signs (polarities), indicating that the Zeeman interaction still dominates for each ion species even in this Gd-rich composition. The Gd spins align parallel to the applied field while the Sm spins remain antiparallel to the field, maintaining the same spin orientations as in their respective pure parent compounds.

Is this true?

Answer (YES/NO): NO